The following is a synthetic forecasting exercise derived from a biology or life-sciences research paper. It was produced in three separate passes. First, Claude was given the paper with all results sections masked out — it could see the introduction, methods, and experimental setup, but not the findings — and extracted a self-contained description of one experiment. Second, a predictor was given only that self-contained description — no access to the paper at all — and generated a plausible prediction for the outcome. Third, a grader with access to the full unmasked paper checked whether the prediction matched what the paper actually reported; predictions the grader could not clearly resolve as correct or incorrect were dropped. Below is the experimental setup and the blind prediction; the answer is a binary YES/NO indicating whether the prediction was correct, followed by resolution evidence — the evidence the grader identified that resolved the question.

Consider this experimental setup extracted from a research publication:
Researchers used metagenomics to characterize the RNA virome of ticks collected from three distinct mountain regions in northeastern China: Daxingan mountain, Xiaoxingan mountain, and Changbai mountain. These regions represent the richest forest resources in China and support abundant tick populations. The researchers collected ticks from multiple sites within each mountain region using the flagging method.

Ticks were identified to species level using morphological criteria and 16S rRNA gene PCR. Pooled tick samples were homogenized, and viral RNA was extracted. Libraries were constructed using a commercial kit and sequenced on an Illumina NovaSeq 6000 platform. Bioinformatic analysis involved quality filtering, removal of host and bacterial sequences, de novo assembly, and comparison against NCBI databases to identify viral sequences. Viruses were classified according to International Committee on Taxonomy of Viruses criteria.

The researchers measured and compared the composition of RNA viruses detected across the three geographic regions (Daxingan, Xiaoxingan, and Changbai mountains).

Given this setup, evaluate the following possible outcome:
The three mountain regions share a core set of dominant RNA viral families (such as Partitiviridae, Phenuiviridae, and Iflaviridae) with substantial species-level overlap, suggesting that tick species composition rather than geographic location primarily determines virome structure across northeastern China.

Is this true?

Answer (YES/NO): NO